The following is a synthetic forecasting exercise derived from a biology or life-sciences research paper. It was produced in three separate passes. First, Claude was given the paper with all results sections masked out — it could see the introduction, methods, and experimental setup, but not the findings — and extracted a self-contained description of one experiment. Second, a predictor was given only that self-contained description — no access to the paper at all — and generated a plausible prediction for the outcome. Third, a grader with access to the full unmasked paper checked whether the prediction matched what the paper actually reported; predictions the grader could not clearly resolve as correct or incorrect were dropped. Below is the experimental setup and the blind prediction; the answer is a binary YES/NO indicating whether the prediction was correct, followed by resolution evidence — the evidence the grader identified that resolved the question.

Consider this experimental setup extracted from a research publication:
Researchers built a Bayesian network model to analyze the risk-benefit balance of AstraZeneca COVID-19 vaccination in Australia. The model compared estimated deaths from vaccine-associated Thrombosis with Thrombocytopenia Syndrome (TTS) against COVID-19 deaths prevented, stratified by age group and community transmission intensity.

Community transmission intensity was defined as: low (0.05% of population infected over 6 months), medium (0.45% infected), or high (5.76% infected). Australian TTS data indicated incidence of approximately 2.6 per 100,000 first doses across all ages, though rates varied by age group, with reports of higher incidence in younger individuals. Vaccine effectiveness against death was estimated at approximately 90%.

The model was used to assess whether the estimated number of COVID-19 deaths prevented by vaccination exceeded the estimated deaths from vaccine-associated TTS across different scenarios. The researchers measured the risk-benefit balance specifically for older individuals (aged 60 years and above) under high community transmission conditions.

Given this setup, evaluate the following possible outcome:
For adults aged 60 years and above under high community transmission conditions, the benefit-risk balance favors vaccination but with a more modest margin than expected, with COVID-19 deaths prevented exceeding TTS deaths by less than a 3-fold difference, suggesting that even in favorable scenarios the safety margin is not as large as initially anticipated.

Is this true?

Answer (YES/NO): NO